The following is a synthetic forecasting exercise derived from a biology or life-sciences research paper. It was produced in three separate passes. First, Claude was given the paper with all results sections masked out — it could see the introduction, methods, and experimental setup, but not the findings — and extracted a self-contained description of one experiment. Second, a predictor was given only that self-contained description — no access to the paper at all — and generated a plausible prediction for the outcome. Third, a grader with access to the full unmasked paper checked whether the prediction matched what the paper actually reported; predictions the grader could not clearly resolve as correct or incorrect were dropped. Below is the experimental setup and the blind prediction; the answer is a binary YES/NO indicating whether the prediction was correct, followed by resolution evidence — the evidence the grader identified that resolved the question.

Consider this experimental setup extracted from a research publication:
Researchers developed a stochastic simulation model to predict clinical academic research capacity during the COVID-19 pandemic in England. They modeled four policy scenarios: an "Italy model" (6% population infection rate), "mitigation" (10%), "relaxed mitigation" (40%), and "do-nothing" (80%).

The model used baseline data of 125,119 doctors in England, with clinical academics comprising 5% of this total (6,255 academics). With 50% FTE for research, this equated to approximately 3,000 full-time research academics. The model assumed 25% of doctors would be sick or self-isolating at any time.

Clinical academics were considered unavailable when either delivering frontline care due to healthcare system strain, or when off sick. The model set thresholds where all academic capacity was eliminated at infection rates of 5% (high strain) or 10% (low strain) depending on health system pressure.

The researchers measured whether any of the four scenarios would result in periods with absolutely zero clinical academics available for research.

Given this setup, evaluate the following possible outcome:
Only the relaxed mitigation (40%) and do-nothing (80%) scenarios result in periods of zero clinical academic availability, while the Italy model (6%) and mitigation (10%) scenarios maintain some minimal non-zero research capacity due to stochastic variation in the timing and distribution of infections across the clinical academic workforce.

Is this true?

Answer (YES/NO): YES